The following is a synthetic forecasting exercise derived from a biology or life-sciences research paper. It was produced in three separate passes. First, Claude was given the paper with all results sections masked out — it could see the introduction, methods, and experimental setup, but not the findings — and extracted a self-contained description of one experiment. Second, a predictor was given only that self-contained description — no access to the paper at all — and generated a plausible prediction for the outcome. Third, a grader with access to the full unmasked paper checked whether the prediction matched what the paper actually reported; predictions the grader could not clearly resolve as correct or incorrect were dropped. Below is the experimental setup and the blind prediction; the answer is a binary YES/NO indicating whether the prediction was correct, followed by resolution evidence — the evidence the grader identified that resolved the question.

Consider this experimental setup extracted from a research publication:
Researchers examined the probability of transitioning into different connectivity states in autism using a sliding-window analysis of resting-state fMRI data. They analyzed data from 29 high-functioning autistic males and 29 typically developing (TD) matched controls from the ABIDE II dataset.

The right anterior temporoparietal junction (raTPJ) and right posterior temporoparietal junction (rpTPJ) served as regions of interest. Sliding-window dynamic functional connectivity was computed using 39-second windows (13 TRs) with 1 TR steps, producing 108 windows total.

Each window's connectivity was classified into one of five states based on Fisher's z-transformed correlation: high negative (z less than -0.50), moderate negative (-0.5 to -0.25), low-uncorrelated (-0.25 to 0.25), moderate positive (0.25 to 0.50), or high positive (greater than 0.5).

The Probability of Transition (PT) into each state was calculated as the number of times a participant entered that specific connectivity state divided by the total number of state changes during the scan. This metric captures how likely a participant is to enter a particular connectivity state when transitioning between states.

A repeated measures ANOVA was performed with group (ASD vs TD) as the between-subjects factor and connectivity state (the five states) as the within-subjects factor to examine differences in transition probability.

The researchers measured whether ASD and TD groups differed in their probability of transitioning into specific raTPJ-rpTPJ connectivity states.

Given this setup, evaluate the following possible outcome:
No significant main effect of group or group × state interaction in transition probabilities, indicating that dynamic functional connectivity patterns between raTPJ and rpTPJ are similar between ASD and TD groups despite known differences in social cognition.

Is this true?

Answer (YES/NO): YES